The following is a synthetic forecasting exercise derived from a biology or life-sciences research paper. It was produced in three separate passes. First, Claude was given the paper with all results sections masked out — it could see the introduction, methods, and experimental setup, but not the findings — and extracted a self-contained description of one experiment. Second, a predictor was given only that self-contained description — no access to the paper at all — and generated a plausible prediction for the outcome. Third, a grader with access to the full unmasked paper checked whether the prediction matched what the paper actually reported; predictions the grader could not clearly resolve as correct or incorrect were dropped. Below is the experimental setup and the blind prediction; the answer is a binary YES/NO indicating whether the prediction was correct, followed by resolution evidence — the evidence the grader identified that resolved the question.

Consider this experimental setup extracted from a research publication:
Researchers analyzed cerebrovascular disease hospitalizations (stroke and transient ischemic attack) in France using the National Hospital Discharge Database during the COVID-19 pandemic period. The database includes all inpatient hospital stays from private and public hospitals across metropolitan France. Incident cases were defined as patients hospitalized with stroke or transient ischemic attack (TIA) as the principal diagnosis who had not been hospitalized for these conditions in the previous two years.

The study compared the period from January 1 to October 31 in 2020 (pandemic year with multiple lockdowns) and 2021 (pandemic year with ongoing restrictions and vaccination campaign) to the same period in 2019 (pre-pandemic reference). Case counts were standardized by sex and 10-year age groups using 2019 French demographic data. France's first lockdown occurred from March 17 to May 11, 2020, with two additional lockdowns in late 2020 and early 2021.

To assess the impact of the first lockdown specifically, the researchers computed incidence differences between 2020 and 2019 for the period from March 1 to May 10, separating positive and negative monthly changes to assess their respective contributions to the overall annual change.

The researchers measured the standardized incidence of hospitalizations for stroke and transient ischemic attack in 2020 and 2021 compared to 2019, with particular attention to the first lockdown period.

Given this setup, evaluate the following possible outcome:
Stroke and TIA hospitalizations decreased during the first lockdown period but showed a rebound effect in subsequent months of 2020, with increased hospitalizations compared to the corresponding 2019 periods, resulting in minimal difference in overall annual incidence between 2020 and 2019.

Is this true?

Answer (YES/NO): NO